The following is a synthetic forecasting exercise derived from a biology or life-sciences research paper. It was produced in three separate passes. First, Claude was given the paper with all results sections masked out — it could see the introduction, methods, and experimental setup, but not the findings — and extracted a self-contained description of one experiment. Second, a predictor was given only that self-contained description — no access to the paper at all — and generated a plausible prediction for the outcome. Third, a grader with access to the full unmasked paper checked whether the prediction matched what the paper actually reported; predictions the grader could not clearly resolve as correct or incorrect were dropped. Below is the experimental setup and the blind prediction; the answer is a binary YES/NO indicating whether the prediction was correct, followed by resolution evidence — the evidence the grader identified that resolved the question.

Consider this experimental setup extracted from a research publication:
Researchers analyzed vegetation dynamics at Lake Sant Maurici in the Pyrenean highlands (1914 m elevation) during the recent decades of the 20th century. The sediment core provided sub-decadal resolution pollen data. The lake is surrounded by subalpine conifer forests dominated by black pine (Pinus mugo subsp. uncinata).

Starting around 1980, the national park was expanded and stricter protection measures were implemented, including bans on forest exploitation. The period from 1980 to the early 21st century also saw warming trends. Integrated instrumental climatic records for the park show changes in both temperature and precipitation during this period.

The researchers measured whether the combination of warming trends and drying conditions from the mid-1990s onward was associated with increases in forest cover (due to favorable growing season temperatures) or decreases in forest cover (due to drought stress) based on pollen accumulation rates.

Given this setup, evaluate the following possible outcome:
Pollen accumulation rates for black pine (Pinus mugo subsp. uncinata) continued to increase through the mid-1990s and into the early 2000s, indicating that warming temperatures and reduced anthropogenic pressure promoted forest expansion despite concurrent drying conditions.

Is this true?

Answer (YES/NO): NO